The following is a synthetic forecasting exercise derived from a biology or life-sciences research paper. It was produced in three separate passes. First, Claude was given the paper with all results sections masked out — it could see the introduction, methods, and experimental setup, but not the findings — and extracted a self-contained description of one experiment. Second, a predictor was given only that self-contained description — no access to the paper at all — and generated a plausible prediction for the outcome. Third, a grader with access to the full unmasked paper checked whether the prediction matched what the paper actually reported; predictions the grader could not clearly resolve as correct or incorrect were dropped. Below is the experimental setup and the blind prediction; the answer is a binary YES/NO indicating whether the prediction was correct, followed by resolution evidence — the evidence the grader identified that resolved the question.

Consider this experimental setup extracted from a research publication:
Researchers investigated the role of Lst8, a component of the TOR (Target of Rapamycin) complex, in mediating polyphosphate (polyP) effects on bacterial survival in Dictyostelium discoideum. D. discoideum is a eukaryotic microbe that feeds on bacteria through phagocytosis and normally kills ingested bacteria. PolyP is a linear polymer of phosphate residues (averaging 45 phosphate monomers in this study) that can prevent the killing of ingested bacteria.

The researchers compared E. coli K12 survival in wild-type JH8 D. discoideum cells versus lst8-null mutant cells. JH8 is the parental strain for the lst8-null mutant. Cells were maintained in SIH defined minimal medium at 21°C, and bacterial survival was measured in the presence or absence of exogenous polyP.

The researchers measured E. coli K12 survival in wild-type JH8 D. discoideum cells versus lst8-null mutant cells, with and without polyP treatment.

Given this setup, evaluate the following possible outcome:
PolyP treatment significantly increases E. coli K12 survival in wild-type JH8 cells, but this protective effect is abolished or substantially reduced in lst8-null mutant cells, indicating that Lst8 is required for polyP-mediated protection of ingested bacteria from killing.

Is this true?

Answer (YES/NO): YES